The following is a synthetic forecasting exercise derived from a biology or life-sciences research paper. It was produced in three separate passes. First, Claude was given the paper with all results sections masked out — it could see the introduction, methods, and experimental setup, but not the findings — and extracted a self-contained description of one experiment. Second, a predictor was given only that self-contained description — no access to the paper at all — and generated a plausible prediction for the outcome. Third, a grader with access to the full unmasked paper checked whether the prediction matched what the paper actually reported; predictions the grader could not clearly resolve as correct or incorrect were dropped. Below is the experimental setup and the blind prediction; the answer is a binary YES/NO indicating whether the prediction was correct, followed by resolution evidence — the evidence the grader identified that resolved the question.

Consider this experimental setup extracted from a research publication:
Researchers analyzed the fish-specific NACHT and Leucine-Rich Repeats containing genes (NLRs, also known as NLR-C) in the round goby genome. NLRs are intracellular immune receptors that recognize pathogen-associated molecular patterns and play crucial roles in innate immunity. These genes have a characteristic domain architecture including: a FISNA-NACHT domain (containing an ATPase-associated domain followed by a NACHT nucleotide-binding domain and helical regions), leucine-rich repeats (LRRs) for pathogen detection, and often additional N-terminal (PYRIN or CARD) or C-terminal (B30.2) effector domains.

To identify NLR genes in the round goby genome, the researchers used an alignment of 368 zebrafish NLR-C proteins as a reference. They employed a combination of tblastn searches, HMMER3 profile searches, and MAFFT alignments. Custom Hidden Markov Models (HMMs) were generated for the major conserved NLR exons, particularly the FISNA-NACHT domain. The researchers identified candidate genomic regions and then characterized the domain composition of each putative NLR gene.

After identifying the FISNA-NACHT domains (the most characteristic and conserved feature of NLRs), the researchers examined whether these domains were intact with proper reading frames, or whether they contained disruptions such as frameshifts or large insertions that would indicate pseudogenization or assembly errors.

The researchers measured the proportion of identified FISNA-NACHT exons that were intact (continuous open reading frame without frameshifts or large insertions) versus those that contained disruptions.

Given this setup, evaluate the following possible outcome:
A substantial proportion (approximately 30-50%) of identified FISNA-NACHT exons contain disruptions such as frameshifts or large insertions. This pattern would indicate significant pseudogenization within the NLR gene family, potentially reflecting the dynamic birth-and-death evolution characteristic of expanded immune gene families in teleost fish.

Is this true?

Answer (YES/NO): NO